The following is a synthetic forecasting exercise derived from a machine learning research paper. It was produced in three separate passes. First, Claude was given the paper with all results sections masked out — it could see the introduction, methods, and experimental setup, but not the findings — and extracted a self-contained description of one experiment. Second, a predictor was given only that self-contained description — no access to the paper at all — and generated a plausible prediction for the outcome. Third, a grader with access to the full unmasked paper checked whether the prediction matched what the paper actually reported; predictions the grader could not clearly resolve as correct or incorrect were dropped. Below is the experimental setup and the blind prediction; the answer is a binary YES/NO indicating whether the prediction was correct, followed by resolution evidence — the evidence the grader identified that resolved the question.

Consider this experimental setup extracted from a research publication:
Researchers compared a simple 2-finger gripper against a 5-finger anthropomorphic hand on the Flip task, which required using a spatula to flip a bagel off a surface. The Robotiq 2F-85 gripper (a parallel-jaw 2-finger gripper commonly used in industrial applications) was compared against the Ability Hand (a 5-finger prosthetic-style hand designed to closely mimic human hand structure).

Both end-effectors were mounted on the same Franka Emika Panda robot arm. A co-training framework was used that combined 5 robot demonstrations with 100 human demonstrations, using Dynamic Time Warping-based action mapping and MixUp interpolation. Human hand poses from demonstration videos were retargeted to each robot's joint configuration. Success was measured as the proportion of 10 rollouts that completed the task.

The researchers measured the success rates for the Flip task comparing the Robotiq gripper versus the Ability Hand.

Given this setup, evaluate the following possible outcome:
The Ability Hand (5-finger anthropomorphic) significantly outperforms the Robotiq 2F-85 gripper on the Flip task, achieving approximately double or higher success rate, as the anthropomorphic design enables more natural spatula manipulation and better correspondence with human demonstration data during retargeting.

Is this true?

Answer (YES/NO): NO